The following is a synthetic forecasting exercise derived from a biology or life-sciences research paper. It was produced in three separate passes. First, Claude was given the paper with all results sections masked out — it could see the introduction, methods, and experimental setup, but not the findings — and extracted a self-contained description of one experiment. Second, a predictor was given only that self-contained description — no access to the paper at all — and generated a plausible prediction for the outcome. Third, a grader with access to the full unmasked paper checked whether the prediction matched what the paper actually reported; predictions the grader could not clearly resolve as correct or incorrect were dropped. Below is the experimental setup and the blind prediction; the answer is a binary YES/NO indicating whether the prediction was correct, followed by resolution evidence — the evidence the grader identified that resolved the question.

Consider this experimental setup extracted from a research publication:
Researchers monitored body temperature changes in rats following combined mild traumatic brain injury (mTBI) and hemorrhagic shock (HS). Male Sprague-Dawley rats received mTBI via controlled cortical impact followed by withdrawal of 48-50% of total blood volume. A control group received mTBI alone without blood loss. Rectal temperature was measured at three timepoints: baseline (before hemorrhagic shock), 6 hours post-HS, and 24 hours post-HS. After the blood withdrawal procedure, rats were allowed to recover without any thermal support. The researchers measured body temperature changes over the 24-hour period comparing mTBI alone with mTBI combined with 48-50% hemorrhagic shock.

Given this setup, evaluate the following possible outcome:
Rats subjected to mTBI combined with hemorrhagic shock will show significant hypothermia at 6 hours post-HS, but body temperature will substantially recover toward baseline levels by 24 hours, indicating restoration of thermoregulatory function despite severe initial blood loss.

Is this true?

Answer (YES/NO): NO